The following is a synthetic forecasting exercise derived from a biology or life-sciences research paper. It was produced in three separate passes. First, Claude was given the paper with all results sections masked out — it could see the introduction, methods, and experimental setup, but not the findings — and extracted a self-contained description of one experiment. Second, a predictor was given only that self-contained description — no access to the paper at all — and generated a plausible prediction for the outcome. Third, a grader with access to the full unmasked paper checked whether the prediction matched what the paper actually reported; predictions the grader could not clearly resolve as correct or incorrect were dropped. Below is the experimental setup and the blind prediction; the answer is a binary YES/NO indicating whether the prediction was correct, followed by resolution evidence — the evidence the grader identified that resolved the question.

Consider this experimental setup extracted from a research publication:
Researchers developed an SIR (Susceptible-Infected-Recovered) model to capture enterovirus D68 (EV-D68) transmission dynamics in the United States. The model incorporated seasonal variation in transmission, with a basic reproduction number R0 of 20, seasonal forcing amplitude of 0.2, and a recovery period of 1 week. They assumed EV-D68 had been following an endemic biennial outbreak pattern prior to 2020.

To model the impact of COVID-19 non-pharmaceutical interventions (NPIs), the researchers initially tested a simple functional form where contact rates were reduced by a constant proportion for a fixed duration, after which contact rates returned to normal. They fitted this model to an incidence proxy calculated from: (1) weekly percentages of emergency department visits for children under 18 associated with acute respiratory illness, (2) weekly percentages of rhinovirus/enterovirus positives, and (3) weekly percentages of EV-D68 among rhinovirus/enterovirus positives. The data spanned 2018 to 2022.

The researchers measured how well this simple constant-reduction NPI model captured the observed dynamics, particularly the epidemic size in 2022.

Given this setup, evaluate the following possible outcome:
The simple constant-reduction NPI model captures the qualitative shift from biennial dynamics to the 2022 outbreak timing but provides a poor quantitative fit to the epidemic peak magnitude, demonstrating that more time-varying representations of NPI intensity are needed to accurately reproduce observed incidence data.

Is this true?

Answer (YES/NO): NO